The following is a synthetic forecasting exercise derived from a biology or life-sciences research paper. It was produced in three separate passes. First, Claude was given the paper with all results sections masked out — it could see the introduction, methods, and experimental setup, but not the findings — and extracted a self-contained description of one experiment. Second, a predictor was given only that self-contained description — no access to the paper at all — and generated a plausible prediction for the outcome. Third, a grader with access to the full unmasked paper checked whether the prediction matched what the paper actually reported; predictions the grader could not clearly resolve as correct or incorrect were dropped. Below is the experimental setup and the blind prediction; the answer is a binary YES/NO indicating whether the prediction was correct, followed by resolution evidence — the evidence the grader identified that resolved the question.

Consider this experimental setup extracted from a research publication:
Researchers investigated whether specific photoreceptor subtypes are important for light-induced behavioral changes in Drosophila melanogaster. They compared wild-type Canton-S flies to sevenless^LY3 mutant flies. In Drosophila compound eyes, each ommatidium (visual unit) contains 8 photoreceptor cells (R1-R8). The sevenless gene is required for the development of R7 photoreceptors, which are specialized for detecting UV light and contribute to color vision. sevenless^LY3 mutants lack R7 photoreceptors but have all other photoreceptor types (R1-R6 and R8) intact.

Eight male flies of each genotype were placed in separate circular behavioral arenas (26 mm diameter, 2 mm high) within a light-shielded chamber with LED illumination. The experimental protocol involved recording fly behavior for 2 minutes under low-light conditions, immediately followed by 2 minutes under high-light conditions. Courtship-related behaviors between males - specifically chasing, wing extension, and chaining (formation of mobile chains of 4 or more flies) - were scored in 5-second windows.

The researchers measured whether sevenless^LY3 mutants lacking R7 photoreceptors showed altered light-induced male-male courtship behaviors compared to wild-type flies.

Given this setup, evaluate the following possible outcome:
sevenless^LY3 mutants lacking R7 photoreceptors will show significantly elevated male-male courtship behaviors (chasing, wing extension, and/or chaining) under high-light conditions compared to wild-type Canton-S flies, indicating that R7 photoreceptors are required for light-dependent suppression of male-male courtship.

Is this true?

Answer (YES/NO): NO